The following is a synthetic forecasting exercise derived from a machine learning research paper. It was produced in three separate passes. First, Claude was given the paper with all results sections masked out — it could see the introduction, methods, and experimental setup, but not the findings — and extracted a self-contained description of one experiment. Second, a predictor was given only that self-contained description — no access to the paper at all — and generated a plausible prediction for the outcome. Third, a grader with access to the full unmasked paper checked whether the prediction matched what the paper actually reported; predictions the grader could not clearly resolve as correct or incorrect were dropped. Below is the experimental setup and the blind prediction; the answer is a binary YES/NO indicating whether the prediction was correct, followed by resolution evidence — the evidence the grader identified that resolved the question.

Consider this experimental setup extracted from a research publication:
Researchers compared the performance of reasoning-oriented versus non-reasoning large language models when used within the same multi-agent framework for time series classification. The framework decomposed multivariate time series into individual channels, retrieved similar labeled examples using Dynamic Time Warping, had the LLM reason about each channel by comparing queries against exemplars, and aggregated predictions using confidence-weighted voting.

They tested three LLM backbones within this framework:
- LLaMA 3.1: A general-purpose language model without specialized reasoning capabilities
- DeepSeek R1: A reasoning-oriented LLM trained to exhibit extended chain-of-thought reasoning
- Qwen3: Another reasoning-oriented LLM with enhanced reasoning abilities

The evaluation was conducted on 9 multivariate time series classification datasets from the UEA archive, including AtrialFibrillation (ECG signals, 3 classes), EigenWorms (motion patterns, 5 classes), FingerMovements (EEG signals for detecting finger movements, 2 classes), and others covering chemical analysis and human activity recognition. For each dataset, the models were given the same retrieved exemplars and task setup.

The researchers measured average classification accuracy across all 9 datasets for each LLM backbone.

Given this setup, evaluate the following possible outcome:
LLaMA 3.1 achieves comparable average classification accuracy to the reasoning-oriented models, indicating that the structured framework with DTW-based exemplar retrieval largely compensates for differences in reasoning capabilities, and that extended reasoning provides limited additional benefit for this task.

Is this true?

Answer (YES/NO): NO